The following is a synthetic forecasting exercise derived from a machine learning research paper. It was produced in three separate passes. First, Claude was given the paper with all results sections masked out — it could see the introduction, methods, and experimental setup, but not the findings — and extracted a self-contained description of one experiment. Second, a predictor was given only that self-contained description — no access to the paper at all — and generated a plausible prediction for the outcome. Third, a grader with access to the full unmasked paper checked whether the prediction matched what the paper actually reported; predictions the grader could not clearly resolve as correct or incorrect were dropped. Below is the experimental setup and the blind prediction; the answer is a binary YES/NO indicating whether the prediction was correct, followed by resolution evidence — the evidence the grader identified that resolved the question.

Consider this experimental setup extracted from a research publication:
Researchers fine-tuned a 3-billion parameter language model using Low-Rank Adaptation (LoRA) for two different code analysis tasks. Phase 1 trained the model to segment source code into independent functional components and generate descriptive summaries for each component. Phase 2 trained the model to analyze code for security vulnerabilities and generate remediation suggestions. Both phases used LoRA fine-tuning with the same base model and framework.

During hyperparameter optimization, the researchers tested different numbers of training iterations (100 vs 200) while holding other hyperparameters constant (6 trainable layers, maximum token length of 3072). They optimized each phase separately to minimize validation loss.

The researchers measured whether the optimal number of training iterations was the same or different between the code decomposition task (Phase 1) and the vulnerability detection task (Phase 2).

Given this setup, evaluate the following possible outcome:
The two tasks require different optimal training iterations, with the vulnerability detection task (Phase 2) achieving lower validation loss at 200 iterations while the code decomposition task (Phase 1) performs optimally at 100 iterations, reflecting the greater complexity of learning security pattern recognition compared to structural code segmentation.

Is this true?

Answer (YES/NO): NO